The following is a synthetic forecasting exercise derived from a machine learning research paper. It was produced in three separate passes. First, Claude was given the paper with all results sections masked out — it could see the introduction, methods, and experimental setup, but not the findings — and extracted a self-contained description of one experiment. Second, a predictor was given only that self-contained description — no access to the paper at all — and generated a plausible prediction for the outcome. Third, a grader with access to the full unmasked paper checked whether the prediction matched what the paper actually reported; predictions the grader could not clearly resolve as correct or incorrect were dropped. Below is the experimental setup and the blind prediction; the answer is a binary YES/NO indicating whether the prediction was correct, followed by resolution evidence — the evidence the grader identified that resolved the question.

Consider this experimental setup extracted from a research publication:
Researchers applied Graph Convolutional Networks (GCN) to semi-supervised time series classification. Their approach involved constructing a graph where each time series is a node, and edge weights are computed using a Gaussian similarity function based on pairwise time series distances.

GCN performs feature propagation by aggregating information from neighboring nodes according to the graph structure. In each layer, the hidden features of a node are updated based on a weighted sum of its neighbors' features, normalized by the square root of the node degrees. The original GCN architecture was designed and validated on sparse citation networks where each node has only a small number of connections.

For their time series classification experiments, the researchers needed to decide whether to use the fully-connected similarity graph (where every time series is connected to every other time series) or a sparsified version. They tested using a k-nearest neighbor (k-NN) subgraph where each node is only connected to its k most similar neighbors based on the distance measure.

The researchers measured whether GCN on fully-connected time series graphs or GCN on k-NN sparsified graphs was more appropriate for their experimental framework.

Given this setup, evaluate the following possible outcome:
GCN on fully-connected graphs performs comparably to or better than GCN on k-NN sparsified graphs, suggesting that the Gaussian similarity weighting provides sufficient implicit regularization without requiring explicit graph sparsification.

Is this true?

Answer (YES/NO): NO